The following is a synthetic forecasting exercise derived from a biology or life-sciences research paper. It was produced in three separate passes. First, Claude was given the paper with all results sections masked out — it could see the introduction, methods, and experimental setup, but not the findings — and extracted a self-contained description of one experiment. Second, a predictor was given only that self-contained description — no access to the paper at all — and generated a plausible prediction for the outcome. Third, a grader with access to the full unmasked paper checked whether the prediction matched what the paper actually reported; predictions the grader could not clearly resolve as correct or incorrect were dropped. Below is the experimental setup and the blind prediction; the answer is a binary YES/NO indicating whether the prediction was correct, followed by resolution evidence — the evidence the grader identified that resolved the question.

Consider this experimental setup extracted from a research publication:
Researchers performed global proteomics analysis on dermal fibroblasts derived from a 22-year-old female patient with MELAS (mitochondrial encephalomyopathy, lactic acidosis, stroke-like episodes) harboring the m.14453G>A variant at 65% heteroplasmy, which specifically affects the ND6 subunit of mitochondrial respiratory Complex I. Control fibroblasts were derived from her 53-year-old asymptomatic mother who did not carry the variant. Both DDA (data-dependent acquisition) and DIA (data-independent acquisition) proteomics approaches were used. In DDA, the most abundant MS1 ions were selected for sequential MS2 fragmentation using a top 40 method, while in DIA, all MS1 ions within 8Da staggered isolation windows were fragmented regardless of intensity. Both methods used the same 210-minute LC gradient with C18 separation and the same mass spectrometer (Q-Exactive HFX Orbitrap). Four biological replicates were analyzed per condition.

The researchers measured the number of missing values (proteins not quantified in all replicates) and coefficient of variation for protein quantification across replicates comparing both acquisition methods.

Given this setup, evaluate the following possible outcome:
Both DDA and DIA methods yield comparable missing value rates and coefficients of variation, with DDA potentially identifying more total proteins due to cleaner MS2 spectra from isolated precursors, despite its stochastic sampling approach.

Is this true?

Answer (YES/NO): NO